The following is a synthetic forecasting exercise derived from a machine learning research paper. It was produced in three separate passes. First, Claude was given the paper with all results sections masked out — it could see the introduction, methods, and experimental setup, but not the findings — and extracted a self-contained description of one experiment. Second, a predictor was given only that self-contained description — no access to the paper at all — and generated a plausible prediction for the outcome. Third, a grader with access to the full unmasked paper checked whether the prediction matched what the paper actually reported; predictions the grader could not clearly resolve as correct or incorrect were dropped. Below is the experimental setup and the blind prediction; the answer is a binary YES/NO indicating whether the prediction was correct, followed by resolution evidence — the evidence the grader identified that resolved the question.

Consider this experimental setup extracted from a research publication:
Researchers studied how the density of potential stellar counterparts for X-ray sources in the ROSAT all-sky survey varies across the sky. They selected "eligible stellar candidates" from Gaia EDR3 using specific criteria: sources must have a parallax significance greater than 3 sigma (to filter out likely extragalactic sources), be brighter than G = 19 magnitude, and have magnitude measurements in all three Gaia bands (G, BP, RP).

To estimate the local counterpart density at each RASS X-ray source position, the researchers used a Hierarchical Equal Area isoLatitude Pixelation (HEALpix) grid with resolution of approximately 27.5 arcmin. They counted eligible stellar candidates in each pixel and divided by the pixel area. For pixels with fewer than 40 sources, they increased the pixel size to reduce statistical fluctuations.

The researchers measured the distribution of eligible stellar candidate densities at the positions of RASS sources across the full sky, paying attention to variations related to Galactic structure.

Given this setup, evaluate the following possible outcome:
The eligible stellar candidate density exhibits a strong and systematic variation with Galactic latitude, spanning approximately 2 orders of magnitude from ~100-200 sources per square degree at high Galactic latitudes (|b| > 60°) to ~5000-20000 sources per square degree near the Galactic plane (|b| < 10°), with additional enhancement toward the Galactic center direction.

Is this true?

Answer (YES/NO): NO